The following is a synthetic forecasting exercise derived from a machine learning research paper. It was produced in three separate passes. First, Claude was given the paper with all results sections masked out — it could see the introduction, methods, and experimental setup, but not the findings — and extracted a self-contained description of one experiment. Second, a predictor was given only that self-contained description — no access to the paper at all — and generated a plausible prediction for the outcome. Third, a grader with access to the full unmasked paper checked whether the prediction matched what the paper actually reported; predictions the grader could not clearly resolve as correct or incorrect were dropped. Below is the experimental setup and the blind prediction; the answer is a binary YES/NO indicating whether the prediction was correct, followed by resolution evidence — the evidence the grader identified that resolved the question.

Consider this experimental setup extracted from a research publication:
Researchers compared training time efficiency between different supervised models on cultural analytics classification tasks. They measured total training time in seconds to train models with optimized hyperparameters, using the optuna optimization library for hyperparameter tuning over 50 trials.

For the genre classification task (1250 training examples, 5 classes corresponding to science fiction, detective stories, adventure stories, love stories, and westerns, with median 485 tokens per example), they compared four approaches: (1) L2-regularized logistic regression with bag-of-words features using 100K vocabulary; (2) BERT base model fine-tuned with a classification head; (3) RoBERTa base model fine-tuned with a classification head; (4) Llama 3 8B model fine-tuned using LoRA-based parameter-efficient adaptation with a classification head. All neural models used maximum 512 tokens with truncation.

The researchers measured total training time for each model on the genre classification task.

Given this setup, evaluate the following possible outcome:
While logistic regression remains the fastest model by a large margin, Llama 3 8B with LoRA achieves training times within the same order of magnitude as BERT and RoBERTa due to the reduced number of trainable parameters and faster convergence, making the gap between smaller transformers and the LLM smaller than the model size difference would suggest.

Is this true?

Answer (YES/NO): NO